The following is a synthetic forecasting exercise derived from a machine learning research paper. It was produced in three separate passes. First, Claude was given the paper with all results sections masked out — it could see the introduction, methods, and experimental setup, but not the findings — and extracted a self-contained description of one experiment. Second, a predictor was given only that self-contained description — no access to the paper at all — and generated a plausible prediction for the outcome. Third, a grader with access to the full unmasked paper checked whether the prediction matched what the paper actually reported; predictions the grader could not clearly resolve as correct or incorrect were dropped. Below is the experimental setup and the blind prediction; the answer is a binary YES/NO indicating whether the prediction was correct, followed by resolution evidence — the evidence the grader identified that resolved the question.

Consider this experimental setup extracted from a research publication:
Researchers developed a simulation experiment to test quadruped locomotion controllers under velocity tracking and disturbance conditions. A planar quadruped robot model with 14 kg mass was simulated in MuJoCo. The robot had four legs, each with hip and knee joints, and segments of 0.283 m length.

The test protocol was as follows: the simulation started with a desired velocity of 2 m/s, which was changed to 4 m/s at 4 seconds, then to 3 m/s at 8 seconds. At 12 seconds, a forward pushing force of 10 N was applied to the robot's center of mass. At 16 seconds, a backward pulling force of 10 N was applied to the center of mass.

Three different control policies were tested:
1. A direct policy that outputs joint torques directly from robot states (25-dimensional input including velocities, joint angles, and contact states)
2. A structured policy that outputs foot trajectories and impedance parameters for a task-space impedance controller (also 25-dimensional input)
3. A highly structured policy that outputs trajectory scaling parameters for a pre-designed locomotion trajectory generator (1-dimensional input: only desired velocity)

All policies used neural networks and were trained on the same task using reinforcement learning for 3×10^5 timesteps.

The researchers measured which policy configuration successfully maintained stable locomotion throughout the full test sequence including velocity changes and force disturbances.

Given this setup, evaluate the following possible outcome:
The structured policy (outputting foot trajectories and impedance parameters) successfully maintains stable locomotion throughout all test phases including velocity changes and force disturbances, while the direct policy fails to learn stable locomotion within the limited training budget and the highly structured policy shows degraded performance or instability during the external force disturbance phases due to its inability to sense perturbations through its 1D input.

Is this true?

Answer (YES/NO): NO